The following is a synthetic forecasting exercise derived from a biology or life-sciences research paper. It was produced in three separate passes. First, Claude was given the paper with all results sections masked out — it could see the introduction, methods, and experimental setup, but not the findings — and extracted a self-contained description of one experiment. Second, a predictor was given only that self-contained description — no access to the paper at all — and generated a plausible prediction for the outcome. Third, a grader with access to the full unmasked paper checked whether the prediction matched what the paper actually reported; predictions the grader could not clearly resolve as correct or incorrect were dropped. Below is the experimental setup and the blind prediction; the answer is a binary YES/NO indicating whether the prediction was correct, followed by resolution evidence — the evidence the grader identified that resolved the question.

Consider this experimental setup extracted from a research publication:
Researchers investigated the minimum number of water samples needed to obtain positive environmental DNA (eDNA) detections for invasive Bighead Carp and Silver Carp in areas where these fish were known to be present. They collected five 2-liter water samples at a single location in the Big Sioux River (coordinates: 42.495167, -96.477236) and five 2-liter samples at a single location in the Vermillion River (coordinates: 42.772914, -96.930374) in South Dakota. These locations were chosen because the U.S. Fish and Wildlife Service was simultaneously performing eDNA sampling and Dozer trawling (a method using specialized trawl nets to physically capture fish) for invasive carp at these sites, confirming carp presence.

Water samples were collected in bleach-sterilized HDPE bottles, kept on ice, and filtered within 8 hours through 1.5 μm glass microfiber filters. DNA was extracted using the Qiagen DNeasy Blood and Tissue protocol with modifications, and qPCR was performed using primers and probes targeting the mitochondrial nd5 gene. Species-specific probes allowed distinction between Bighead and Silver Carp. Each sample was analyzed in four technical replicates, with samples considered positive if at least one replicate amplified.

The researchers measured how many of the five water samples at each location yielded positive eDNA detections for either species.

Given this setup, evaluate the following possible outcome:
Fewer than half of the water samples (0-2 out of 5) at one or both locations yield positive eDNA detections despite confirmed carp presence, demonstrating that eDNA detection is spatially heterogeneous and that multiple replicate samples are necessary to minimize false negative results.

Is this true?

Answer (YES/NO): NO